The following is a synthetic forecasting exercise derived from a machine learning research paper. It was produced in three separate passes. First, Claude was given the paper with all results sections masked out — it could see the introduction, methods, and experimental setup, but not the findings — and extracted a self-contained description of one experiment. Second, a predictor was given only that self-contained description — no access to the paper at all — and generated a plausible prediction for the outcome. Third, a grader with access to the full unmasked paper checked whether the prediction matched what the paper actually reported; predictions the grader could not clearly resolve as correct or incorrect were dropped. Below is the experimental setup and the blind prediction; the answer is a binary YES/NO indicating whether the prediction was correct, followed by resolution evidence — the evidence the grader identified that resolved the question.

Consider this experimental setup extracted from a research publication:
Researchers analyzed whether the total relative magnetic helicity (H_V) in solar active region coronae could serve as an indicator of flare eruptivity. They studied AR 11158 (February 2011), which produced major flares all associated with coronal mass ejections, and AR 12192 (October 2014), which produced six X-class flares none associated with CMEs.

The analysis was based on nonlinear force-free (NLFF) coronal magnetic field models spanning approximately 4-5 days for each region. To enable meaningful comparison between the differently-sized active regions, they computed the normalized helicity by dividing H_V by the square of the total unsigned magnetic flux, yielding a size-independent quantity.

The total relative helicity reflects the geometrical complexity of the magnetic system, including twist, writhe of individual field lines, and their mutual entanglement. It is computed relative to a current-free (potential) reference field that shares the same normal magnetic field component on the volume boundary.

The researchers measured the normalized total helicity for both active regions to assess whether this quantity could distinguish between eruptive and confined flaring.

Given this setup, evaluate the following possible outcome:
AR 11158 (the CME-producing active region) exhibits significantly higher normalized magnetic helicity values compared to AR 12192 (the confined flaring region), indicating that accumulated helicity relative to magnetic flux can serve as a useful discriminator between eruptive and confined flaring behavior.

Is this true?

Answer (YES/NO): NO